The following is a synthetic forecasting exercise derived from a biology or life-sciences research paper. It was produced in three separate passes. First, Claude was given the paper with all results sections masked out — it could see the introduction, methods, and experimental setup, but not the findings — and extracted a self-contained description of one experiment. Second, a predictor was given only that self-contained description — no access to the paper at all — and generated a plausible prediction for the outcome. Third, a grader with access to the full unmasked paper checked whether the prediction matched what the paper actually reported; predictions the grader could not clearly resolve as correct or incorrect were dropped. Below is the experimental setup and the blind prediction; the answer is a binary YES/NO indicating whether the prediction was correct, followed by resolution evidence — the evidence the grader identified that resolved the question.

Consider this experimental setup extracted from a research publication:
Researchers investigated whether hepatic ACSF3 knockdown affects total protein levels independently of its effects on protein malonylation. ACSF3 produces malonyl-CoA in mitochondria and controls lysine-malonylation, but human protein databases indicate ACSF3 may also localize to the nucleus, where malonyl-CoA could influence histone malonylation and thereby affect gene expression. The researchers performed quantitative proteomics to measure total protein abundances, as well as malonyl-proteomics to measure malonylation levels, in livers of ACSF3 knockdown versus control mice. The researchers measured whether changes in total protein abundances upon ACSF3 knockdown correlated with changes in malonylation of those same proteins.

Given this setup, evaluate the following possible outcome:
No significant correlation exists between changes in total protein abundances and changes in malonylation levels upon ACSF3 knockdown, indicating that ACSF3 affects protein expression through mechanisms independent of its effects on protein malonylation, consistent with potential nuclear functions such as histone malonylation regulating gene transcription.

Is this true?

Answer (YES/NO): YES